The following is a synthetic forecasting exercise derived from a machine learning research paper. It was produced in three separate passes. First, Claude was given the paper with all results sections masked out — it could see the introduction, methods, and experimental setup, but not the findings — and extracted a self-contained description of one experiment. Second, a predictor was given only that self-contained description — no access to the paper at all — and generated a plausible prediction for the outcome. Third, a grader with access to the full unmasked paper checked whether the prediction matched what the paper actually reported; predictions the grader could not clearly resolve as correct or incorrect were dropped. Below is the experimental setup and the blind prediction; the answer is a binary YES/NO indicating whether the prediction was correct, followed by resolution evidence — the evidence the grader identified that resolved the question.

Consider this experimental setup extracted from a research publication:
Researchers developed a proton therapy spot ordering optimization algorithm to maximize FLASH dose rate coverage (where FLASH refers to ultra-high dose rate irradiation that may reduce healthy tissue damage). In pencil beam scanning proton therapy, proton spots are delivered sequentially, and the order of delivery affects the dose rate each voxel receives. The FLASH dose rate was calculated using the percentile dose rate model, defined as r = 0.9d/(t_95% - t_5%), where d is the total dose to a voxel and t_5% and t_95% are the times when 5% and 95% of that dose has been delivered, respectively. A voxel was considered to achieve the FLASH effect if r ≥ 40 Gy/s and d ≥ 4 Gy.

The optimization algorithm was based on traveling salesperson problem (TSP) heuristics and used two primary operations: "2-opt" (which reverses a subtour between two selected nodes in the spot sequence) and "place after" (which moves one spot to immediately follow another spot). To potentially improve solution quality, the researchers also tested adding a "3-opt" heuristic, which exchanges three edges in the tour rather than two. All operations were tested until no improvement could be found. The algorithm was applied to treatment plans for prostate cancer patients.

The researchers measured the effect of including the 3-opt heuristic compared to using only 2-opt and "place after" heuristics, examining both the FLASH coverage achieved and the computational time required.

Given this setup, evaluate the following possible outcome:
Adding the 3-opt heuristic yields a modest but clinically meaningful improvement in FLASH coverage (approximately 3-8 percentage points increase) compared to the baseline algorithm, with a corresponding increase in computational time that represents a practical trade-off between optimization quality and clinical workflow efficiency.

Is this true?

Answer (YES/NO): NO